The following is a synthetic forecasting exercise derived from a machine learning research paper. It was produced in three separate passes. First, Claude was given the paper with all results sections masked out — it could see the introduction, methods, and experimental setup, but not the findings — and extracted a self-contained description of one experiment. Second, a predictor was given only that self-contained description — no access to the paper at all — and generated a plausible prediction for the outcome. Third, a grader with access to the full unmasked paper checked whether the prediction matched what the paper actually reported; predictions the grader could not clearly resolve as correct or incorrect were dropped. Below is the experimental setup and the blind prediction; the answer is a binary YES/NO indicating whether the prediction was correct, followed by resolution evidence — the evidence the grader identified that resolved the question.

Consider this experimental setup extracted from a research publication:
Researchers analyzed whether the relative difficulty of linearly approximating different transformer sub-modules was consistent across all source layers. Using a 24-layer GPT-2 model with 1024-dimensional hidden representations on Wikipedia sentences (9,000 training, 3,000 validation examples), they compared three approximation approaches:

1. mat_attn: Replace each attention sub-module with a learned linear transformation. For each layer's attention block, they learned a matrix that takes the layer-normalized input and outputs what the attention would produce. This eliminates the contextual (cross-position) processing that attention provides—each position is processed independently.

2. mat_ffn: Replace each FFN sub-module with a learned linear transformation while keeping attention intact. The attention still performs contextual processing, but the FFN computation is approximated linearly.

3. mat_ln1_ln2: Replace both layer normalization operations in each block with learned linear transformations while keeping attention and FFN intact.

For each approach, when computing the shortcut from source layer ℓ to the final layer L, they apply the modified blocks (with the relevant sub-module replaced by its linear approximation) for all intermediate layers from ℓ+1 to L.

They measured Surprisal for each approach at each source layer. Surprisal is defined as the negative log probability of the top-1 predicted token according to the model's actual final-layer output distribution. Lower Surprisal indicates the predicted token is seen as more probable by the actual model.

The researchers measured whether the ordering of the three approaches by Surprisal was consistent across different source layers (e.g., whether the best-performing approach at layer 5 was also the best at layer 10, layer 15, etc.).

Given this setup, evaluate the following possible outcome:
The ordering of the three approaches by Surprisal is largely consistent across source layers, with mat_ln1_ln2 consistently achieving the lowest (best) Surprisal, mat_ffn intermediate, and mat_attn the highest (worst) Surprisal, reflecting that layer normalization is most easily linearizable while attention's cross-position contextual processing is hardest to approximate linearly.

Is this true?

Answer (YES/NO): NO